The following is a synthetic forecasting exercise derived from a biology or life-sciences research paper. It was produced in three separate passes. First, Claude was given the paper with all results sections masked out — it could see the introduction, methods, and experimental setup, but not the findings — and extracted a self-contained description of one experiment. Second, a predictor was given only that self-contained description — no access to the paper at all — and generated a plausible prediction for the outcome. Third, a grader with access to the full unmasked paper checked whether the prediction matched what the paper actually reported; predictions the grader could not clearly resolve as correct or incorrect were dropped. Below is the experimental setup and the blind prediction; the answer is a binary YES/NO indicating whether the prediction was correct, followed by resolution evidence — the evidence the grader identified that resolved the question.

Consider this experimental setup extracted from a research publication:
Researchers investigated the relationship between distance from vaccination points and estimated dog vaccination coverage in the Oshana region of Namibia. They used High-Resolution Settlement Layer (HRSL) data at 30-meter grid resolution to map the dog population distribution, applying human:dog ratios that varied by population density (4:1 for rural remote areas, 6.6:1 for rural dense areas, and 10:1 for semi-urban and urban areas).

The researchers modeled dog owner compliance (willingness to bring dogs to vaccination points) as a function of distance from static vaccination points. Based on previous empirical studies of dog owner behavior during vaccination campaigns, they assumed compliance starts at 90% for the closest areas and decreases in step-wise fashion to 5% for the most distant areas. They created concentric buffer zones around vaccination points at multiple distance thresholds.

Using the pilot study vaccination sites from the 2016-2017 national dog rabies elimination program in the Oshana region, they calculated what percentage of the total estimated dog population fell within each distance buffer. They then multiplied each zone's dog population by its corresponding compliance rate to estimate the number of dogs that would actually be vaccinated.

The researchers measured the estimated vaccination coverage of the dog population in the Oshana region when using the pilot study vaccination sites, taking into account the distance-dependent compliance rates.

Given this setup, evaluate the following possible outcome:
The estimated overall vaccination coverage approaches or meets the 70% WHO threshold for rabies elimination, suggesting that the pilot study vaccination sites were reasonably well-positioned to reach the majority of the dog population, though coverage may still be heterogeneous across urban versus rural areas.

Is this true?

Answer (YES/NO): NO